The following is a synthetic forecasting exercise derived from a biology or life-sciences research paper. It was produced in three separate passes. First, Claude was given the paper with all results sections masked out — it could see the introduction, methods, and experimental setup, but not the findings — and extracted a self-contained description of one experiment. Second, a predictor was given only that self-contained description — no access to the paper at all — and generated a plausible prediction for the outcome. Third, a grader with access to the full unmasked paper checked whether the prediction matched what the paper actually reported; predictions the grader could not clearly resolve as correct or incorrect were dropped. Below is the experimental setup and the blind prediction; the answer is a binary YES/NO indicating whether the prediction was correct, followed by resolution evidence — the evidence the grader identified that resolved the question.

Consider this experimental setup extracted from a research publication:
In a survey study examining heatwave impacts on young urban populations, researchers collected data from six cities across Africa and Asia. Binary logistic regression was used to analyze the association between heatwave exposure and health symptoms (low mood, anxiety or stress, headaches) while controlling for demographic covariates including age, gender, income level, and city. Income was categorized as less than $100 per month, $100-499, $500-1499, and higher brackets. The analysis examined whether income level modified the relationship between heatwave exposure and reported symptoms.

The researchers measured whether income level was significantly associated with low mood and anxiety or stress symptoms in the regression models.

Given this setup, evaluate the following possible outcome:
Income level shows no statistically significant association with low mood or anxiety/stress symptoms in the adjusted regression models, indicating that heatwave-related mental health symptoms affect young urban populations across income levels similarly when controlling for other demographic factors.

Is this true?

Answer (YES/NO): NO